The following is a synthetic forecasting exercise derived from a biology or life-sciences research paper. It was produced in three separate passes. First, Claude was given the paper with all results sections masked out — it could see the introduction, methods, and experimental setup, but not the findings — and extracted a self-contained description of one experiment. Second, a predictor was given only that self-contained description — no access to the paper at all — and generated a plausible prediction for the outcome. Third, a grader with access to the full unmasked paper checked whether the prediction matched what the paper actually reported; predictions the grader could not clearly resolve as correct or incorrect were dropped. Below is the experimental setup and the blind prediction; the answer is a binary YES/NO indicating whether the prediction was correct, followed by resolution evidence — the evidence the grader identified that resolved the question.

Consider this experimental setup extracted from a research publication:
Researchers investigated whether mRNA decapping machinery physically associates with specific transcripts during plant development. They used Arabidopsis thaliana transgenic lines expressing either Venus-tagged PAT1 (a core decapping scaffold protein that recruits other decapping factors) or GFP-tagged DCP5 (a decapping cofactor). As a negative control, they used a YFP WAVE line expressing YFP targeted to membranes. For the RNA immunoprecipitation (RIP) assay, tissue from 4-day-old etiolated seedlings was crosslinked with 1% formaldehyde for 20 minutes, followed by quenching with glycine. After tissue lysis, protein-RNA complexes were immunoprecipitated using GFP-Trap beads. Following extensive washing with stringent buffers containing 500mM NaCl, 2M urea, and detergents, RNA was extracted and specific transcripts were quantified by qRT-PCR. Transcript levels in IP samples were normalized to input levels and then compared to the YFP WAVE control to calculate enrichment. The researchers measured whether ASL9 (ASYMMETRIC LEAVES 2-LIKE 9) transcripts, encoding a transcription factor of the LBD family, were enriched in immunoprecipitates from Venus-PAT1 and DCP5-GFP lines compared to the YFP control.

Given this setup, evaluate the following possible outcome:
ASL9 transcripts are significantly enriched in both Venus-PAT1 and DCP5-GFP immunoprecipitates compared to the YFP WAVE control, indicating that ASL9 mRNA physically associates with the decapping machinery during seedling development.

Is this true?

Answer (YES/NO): YES